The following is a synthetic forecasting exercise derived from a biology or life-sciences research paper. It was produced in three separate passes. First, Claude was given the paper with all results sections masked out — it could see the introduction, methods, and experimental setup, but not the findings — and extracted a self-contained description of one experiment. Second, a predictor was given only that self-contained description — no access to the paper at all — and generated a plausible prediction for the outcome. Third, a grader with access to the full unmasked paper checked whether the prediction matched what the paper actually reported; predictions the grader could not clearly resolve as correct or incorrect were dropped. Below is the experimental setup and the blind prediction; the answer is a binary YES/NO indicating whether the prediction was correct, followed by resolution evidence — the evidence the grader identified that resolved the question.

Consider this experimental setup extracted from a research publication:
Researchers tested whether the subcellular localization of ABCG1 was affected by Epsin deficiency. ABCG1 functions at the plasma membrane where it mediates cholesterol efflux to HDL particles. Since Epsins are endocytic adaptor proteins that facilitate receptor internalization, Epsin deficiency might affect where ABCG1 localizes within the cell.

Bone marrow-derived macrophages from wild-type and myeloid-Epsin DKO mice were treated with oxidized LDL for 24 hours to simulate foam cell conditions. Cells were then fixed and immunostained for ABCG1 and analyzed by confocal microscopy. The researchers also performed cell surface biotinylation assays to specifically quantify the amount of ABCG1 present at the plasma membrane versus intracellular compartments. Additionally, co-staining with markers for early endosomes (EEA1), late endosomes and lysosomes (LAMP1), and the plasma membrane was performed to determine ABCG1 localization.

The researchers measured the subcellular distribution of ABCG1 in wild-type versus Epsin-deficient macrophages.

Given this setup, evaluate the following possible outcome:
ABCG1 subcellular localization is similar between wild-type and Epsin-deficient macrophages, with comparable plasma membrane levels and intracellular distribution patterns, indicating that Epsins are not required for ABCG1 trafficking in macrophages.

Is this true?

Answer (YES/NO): NO